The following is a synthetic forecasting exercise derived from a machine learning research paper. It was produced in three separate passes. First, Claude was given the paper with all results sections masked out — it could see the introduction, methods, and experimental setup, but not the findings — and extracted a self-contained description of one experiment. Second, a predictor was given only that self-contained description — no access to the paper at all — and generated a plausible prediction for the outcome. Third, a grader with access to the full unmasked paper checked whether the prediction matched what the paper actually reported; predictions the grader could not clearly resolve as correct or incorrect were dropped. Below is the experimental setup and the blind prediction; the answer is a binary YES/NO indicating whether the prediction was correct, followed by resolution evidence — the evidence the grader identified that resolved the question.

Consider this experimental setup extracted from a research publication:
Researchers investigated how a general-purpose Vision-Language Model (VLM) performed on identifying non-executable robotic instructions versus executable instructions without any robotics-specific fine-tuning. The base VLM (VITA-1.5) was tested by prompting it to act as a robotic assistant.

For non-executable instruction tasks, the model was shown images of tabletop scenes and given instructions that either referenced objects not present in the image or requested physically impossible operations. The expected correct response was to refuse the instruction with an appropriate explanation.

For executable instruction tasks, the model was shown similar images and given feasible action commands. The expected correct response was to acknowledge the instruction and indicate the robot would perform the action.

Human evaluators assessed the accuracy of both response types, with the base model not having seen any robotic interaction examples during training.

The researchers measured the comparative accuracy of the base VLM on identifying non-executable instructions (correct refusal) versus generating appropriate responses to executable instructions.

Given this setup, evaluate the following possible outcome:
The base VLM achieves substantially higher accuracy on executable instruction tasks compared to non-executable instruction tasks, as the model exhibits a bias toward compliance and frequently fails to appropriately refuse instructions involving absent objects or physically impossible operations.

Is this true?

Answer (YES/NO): NO